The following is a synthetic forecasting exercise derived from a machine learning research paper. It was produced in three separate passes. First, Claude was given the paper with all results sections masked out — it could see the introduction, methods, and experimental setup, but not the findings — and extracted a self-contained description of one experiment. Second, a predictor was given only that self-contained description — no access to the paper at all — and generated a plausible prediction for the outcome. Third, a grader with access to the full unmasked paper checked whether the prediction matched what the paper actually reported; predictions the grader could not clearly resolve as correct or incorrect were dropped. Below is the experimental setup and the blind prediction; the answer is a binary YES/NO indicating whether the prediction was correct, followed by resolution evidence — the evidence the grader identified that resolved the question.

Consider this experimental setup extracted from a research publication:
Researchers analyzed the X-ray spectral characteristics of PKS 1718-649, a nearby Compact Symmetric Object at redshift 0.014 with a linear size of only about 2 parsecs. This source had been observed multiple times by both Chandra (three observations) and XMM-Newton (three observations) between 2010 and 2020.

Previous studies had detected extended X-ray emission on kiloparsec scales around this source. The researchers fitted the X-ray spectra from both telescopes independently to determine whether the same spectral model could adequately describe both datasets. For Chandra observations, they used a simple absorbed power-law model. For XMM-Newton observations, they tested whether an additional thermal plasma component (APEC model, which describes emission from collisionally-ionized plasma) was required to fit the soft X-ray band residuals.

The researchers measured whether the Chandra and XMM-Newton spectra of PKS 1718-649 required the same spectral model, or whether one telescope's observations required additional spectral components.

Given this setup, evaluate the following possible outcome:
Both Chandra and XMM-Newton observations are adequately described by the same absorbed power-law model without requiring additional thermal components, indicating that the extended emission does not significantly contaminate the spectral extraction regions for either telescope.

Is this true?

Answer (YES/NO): NO